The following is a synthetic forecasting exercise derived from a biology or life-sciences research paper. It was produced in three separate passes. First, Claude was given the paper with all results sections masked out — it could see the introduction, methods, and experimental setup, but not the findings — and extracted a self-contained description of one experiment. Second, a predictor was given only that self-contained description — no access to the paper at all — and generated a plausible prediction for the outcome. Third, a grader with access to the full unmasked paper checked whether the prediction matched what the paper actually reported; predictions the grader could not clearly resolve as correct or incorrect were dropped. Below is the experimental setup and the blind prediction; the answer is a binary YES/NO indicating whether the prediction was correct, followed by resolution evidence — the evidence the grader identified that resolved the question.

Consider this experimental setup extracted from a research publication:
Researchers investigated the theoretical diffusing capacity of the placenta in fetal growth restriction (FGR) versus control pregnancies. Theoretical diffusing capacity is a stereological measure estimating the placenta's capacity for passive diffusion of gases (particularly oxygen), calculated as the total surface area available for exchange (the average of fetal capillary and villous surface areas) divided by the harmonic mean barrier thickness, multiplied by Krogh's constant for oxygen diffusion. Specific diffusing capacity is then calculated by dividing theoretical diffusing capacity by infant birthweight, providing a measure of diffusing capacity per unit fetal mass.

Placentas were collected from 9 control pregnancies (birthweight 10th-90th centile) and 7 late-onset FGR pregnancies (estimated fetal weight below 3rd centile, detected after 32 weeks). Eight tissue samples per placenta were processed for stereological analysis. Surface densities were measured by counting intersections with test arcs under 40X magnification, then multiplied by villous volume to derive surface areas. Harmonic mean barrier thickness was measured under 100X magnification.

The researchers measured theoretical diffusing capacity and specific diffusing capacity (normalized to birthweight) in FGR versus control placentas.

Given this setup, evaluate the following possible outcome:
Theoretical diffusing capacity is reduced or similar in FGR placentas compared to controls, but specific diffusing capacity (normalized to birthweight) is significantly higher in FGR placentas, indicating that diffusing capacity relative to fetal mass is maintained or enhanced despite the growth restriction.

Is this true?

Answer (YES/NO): NO